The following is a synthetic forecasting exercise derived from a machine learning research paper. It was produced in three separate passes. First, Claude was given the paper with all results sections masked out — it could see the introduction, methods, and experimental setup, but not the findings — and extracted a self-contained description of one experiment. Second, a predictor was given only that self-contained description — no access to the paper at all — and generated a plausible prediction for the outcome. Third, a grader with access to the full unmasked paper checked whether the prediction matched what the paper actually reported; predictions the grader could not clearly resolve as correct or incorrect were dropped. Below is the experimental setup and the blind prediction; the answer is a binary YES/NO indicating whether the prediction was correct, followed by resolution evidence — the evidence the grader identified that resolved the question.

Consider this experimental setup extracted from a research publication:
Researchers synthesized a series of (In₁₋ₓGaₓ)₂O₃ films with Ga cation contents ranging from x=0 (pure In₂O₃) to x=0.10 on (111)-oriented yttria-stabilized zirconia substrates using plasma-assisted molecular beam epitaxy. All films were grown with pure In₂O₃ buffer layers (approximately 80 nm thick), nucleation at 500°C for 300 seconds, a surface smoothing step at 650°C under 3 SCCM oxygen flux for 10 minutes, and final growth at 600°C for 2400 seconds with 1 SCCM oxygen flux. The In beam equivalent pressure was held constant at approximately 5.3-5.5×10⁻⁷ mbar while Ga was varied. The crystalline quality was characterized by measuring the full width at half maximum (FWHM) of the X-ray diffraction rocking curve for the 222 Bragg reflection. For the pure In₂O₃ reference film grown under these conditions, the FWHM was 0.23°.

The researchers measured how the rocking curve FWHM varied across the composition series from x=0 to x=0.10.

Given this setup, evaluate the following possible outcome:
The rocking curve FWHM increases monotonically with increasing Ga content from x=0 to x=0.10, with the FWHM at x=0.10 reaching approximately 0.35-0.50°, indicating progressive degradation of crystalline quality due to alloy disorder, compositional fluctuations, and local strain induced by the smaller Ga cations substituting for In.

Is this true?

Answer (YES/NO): NO